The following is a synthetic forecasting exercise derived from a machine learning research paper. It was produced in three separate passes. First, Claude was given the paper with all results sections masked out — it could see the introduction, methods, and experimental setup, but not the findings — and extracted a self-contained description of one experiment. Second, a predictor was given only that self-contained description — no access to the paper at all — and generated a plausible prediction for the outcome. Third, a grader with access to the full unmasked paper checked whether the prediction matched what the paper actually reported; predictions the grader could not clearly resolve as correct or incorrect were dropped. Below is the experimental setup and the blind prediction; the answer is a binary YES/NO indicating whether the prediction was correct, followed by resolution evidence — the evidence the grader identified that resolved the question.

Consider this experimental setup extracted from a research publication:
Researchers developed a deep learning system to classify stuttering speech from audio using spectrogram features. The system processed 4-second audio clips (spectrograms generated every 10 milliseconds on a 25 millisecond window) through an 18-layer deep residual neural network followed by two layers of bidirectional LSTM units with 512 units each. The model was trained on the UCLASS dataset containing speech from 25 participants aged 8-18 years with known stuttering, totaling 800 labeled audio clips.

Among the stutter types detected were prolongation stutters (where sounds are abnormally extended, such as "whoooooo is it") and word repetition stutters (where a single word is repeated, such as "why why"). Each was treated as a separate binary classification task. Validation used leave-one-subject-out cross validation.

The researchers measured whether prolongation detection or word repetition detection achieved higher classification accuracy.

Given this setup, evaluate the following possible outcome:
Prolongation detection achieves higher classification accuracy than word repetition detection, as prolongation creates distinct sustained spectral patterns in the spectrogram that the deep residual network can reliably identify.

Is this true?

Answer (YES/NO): NO